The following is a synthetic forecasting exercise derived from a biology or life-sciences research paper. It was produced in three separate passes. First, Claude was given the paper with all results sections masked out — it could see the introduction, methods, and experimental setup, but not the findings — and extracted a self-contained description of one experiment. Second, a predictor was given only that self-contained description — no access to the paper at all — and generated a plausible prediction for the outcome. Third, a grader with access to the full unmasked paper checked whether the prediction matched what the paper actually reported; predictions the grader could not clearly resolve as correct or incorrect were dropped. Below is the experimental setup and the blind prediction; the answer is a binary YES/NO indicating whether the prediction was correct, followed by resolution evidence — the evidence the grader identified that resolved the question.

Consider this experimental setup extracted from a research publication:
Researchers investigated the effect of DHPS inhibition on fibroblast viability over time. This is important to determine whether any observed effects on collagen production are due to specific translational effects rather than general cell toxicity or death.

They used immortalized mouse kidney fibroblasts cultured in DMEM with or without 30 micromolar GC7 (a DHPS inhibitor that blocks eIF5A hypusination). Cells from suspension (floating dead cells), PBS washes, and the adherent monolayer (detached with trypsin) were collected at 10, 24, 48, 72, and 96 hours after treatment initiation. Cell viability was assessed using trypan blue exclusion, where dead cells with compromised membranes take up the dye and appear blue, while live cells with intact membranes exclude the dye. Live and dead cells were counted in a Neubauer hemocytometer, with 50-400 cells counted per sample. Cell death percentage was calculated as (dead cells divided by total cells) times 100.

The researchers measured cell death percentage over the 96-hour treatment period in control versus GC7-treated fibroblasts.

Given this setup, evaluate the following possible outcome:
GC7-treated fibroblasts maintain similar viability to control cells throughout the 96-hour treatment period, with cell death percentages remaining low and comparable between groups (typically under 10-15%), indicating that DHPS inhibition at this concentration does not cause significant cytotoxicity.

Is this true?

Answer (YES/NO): YES